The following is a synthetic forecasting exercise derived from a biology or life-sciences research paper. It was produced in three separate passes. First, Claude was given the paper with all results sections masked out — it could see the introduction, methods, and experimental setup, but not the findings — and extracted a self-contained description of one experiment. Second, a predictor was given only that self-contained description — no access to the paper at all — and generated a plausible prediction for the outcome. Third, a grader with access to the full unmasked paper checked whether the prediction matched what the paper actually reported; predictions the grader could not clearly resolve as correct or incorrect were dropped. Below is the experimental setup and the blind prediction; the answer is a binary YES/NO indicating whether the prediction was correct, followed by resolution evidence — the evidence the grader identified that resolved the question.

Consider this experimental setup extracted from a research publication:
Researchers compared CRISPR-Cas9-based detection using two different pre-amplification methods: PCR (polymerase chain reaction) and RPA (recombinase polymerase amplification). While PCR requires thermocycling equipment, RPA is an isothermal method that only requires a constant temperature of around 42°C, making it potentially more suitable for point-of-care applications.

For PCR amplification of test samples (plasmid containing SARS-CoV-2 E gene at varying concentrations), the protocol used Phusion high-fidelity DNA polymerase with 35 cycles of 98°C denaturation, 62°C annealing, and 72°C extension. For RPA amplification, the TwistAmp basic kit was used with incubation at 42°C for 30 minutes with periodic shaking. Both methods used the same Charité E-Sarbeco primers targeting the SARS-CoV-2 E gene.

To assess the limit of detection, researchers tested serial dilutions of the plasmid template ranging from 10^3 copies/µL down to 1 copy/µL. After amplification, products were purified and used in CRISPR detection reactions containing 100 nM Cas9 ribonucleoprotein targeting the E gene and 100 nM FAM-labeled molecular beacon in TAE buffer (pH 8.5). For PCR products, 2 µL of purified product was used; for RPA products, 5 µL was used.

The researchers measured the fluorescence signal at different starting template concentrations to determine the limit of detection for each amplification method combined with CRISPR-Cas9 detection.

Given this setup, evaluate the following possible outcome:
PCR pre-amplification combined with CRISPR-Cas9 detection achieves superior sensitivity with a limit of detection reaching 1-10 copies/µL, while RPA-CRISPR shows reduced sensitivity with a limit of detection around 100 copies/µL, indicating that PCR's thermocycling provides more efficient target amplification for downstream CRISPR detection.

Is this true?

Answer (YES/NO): NO